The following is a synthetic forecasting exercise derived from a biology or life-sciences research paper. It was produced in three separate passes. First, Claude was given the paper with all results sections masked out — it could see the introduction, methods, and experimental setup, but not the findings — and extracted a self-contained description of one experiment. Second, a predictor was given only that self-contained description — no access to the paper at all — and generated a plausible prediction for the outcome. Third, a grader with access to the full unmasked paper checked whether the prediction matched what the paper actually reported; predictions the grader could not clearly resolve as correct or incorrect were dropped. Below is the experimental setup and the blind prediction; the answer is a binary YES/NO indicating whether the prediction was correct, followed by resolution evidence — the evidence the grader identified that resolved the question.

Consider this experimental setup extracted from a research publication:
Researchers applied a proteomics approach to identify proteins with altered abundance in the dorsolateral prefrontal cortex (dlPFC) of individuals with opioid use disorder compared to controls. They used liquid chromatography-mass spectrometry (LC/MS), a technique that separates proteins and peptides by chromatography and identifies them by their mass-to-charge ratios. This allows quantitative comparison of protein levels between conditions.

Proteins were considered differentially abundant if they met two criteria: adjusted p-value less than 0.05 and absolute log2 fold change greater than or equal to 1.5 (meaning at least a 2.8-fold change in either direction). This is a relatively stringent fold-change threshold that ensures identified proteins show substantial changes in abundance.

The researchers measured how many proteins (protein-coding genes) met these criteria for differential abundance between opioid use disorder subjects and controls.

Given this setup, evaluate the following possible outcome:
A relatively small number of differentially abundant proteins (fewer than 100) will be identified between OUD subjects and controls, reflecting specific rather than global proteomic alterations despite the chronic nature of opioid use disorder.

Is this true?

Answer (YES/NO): YES